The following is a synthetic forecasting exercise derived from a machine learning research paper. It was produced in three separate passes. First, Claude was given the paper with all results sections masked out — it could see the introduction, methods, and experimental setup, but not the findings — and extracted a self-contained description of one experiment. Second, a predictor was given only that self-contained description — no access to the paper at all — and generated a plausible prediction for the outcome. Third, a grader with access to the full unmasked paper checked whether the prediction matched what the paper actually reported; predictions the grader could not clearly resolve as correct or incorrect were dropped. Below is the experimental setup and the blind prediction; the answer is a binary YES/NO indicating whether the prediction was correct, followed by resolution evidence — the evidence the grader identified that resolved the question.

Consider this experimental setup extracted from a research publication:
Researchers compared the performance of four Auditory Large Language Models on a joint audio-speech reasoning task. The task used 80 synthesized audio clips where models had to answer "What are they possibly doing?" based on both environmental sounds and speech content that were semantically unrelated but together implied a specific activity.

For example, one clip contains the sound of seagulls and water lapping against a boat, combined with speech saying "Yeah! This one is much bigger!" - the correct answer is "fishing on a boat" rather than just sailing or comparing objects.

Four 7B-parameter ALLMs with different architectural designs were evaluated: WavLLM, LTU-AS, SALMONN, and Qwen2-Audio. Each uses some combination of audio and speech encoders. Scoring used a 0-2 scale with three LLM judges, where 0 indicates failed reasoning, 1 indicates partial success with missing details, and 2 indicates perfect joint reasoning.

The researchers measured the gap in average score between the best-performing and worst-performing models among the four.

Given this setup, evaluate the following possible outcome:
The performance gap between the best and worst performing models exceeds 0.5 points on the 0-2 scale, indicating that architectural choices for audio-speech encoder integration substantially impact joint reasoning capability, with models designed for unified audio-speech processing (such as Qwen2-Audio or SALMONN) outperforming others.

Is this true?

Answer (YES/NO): YES